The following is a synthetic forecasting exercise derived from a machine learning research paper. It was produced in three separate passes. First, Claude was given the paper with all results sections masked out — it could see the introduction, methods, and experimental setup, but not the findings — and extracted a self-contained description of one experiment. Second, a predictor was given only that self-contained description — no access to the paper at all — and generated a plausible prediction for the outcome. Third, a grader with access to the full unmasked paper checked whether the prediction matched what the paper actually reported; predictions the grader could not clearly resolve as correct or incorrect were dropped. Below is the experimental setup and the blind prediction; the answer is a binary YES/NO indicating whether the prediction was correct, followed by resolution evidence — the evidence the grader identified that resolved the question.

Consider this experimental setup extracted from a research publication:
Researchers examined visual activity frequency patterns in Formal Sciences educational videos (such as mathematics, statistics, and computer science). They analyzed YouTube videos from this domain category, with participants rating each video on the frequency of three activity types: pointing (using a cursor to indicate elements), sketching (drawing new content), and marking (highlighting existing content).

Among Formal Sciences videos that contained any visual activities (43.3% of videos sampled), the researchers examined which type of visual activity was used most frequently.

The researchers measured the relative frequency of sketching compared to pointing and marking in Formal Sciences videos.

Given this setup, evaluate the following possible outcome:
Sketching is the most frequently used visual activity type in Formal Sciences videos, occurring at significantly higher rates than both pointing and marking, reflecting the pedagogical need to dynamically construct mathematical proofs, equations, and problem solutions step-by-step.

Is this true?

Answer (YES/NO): YES